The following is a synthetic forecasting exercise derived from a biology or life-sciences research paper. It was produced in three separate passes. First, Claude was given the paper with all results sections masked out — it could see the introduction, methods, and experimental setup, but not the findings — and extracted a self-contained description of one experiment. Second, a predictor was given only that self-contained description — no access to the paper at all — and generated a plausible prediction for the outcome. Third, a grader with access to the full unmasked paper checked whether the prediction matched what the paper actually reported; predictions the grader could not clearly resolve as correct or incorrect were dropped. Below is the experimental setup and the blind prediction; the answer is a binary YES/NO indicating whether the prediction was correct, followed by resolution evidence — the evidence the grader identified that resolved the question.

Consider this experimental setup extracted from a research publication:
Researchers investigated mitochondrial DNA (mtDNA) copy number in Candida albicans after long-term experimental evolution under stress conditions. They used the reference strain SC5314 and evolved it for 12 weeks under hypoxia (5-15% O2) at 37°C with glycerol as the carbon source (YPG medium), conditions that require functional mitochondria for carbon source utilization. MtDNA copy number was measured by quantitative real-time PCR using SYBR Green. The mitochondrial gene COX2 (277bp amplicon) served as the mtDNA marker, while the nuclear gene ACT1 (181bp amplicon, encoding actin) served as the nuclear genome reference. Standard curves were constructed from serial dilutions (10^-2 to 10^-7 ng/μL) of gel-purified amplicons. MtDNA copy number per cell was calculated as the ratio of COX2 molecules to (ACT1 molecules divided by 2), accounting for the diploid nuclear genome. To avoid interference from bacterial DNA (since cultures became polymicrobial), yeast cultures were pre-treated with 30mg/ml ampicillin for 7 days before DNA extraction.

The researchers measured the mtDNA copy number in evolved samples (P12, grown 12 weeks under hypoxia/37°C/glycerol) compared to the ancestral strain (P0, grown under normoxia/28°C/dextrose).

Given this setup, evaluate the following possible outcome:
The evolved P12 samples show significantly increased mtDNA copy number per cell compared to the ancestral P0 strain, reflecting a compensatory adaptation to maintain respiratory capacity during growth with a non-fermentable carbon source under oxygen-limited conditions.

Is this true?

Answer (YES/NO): NO